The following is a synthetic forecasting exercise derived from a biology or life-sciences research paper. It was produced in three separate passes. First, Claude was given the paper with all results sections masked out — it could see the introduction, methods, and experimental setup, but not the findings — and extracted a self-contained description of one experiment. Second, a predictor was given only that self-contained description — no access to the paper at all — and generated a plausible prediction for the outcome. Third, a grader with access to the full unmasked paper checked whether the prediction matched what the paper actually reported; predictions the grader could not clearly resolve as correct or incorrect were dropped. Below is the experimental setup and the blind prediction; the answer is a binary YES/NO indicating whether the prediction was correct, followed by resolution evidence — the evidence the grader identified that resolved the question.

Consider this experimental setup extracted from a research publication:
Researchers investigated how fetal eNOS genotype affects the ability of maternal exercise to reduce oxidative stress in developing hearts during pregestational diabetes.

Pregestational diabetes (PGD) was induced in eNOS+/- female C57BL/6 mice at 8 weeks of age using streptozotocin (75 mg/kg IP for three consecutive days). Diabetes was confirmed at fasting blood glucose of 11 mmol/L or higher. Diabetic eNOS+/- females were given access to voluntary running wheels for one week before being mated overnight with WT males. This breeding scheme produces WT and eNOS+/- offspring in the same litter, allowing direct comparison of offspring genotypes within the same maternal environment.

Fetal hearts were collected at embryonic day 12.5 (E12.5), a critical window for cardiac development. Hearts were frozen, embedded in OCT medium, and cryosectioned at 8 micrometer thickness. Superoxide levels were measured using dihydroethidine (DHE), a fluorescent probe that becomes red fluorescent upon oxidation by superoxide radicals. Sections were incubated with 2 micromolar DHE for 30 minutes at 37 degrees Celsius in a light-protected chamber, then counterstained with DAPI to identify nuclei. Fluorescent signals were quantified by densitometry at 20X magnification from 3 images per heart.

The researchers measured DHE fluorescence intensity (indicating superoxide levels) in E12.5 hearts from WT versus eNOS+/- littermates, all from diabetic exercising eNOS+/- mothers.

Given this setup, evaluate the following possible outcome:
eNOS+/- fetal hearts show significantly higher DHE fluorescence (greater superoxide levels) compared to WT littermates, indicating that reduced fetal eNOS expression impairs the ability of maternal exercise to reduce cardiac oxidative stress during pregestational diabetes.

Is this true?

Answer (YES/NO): NO